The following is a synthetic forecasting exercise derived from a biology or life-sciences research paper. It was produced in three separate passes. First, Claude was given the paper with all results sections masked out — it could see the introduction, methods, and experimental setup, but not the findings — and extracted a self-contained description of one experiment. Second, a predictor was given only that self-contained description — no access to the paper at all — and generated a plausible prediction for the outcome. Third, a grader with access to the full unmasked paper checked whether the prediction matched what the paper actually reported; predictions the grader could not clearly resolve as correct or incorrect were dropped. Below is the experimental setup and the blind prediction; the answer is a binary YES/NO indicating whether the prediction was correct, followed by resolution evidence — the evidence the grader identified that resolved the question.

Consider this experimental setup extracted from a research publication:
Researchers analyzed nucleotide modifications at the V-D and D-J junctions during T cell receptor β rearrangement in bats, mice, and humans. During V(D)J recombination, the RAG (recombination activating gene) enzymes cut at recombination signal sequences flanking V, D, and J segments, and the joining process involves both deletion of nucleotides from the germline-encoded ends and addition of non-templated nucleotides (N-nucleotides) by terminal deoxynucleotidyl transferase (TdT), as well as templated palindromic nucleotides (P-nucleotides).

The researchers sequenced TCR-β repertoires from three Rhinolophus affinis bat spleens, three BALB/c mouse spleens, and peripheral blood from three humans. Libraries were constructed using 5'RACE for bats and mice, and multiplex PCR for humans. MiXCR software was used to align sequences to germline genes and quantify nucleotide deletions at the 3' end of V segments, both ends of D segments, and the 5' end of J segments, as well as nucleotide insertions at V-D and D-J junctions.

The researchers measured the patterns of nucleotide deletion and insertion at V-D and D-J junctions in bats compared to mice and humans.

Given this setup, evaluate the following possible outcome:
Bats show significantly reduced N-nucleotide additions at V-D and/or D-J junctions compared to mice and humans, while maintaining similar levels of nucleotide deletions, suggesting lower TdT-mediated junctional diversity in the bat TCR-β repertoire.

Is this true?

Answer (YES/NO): NO